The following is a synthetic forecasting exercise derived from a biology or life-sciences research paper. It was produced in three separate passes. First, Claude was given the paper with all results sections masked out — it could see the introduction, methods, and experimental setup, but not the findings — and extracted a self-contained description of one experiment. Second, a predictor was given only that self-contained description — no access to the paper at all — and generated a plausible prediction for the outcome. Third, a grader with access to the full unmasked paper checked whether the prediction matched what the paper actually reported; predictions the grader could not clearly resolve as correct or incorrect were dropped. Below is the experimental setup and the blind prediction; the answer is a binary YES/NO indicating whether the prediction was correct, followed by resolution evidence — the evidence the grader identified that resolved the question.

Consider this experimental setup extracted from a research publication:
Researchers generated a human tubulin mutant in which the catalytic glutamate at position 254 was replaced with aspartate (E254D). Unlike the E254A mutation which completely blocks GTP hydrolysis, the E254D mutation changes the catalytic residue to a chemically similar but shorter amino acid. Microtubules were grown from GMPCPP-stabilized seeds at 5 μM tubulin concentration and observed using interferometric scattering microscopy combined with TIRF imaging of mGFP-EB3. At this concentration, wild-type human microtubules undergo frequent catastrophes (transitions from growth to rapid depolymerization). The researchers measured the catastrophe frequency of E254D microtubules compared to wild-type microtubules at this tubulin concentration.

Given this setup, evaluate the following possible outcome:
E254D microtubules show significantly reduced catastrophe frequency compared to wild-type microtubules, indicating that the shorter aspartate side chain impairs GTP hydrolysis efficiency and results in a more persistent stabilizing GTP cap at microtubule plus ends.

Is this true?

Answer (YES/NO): YES